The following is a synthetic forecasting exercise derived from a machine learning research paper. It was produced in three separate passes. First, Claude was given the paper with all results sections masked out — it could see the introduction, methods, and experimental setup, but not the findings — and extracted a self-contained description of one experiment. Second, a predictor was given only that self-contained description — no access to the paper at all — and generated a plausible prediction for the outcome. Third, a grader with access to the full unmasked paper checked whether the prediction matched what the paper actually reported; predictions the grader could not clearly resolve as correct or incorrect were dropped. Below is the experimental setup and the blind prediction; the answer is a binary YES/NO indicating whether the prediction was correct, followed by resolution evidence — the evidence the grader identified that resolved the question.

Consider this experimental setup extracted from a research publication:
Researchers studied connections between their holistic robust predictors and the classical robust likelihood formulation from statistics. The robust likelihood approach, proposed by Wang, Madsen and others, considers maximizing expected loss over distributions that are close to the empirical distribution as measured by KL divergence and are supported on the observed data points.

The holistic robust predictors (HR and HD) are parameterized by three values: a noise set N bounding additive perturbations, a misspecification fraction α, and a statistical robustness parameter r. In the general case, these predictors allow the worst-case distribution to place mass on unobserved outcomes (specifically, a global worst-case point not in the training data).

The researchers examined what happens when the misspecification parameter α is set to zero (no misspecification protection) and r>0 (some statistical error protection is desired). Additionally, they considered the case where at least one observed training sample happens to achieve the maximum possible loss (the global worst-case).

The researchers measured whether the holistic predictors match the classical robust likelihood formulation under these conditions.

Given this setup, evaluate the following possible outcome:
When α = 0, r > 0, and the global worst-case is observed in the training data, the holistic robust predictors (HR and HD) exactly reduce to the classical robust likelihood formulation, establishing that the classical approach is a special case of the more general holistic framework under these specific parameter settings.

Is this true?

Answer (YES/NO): YES